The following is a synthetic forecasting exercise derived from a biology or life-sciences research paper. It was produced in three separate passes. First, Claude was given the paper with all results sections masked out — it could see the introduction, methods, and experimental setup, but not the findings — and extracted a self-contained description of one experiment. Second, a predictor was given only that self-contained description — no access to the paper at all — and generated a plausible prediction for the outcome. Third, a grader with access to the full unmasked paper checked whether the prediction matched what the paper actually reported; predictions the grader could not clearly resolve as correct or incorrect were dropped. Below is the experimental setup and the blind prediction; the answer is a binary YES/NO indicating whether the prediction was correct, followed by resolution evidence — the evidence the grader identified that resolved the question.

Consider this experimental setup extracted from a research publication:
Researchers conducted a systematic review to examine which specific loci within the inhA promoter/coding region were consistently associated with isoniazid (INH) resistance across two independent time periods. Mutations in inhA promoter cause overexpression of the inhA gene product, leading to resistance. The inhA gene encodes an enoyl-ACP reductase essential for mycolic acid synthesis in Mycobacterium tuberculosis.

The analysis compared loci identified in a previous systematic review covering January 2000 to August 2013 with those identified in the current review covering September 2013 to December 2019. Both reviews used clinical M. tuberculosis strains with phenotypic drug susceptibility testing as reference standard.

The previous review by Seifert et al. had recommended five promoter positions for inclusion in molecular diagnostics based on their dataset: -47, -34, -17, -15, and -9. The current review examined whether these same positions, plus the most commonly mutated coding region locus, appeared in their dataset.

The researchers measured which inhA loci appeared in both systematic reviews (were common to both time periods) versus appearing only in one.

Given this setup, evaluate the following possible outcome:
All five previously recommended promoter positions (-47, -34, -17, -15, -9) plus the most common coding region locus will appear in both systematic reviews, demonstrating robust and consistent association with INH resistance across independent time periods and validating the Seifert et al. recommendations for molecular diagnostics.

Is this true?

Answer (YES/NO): NO